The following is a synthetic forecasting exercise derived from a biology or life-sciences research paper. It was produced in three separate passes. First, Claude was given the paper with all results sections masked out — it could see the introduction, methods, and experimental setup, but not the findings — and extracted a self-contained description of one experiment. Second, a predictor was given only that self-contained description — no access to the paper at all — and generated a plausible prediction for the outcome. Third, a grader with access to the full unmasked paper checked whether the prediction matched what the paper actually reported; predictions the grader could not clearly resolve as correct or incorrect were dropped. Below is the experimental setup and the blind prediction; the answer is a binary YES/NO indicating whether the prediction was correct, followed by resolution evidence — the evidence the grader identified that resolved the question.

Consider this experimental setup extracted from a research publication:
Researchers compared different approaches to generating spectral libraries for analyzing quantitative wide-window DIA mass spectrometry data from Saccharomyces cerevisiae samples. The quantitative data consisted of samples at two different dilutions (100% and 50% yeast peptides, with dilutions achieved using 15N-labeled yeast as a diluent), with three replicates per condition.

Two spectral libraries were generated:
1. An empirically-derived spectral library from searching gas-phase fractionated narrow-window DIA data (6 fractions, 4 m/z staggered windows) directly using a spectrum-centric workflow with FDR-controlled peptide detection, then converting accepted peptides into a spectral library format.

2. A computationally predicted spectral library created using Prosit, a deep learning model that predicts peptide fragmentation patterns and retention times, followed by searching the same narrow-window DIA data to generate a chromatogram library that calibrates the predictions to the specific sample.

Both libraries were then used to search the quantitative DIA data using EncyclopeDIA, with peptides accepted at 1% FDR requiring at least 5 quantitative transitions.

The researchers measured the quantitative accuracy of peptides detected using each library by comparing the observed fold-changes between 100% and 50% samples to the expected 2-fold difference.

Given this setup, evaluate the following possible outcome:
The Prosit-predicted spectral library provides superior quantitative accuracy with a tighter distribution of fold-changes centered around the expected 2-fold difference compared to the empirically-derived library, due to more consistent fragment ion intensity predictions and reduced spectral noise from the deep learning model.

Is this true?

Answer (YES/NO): NO